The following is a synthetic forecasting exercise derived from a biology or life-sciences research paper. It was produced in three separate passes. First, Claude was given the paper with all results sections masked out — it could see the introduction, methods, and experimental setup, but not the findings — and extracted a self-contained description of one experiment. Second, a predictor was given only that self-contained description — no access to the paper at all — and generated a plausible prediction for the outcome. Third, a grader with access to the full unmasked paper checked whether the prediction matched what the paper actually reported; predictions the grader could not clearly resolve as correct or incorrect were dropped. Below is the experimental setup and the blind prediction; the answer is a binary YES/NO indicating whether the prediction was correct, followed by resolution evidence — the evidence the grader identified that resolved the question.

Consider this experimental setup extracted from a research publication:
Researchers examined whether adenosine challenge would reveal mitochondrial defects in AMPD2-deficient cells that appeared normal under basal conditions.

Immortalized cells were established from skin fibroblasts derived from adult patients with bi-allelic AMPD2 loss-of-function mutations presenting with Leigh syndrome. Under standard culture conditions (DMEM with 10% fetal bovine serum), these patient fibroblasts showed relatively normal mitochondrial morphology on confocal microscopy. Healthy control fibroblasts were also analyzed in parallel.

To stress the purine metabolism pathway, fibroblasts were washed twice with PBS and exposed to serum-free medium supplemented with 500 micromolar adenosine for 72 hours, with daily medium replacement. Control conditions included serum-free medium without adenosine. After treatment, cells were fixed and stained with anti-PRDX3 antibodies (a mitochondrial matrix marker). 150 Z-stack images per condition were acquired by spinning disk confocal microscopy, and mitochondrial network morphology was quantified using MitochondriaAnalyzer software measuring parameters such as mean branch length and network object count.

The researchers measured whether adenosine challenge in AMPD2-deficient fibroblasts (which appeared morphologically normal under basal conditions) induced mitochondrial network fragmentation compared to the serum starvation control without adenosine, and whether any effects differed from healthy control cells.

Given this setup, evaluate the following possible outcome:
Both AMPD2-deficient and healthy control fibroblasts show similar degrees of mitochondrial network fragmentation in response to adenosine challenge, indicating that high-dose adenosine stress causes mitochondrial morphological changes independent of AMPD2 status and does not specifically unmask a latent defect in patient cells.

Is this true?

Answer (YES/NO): NO